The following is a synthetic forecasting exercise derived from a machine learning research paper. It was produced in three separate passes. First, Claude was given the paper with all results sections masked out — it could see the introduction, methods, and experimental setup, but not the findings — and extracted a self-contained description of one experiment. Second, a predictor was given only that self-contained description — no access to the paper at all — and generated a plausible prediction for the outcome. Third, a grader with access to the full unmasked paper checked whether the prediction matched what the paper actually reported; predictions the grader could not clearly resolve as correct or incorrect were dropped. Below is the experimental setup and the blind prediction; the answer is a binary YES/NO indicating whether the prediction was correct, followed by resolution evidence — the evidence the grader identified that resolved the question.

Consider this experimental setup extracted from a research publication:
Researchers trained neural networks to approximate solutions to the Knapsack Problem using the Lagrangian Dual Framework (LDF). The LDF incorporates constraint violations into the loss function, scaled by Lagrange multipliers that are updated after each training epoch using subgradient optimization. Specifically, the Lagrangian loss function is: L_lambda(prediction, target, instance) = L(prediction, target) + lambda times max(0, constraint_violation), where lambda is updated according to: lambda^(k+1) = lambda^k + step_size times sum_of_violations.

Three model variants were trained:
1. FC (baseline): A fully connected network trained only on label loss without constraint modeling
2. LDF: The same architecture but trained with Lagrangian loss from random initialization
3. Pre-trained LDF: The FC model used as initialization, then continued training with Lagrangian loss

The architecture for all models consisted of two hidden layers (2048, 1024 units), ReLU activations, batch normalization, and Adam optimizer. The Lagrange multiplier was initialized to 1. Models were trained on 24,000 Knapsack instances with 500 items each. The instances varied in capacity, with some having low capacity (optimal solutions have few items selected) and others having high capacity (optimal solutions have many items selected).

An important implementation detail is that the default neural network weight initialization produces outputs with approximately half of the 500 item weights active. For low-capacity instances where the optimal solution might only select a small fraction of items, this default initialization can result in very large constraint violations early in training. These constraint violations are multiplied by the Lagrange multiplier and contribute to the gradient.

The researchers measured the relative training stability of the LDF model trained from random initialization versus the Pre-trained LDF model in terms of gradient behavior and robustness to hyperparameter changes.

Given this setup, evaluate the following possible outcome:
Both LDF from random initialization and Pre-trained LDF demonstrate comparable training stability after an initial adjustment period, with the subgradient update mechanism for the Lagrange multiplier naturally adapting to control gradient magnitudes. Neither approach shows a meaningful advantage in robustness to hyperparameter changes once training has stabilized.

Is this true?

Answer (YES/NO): NO